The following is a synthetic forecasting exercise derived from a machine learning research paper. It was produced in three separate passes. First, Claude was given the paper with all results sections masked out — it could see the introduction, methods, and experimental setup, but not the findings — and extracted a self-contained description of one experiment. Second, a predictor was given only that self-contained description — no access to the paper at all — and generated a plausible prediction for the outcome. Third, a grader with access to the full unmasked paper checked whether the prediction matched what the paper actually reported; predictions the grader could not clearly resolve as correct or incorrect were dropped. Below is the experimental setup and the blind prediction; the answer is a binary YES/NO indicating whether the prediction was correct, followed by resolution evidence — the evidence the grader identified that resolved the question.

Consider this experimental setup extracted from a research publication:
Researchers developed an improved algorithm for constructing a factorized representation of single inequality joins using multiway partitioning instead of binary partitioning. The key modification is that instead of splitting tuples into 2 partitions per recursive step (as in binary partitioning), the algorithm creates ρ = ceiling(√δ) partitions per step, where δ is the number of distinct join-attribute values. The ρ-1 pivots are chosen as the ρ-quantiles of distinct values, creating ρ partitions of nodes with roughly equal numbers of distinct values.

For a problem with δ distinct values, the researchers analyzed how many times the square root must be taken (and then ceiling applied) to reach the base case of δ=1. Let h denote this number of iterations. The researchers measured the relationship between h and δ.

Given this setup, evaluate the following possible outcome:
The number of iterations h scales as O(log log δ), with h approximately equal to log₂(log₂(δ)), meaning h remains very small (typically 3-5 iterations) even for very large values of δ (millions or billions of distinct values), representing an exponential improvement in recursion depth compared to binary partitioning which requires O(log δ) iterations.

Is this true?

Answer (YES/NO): YES